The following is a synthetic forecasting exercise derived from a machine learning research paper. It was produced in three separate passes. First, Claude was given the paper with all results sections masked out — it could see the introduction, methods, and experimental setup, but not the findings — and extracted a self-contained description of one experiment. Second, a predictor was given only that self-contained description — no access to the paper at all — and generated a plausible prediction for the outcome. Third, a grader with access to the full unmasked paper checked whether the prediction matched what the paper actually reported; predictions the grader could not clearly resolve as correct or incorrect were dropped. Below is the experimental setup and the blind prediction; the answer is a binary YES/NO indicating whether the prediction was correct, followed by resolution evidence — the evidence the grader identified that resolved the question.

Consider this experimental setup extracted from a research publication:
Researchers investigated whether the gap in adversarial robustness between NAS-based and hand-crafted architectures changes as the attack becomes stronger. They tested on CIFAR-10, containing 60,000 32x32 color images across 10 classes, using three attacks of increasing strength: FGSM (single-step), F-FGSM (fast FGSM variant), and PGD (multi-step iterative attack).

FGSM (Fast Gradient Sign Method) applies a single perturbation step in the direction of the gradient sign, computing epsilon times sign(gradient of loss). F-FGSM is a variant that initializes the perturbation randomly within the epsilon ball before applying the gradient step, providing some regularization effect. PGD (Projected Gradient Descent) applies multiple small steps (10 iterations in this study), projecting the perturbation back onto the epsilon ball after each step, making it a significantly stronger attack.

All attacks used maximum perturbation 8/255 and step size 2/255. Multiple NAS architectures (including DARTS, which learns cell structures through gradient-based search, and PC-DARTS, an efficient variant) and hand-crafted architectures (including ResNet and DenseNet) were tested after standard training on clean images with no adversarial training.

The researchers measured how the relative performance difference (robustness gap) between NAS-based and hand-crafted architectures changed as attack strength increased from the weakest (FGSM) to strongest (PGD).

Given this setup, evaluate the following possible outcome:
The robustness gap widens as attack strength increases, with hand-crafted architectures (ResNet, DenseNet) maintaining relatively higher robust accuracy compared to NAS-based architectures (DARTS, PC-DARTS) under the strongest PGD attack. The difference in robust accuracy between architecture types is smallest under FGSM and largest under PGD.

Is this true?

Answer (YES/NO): NO